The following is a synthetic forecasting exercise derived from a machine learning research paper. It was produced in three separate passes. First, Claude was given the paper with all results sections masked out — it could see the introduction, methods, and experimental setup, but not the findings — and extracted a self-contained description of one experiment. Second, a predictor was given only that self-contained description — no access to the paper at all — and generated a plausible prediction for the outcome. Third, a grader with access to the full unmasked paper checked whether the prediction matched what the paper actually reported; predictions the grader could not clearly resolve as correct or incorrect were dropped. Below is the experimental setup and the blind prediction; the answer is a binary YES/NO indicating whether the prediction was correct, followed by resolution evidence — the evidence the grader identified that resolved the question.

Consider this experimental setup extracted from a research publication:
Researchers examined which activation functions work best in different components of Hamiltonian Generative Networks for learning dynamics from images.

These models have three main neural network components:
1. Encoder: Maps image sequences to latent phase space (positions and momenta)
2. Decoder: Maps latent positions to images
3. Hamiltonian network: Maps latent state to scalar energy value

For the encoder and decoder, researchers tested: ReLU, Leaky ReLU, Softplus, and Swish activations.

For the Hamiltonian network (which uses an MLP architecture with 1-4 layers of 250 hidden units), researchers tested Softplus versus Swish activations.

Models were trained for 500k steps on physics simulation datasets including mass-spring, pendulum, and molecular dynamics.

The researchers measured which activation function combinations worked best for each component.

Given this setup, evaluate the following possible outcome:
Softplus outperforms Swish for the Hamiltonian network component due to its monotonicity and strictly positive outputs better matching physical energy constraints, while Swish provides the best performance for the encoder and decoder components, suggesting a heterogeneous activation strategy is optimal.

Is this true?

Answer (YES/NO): NO